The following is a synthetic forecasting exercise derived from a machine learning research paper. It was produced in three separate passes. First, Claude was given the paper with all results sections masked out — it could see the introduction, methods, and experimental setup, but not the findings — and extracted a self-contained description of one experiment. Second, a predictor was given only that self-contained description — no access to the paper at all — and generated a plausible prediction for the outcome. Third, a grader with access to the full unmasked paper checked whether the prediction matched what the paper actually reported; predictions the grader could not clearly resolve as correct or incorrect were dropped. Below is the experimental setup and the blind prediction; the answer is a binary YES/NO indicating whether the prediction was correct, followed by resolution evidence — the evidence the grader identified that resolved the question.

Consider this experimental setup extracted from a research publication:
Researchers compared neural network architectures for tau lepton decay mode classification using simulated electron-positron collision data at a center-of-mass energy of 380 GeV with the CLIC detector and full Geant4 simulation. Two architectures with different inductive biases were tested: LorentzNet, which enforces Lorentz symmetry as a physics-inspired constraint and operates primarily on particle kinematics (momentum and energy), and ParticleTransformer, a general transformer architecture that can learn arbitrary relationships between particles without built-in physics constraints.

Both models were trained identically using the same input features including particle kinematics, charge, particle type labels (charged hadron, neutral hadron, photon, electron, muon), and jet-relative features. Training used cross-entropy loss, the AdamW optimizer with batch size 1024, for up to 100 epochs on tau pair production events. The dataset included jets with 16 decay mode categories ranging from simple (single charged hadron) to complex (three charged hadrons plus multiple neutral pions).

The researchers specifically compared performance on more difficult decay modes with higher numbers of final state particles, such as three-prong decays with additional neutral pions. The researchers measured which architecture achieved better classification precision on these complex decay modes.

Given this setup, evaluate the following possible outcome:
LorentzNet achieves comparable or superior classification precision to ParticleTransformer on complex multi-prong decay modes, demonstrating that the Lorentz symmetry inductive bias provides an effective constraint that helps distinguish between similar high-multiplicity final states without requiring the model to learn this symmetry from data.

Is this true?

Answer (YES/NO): NO